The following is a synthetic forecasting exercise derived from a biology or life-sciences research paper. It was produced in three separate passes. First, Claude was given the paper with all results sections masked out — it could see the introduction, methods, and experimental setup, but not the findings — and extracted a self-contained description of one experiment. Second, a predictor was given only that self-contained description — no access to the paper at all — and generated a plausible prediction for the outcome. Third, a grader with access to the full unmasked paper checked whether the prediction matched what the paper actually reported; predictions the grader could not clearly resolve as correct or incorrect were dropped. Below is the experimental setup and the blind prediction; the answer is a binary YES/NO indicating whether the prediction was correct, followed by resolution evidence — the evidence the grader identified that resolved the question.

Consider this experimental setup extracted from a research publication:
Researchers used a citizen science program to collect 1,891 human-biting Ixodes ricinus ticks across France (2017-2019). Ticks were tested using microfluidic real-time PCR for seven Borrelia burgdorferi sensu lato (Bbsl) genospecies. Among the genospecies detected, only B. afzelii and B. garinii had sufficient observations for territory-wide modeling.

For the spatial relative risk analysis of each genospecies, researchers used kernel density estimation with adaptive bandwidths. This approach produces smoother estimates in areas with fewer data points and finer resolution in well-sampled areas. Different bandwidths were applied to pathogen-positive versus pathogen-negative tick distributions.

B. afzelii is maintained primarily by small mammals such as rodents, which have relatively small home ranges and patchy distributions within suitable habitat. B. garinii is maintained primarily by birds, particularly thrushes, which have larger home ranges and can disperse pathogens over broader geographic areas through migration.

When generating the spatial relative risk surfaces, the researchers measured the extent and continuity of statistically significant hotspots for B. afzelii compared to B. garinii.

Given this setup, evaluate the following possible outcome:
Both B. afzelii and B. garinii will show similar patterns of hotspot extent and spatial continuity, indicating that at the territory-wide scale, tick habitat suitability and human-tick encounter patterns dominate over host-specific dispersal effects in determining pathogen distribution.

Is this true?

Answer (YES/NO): NO